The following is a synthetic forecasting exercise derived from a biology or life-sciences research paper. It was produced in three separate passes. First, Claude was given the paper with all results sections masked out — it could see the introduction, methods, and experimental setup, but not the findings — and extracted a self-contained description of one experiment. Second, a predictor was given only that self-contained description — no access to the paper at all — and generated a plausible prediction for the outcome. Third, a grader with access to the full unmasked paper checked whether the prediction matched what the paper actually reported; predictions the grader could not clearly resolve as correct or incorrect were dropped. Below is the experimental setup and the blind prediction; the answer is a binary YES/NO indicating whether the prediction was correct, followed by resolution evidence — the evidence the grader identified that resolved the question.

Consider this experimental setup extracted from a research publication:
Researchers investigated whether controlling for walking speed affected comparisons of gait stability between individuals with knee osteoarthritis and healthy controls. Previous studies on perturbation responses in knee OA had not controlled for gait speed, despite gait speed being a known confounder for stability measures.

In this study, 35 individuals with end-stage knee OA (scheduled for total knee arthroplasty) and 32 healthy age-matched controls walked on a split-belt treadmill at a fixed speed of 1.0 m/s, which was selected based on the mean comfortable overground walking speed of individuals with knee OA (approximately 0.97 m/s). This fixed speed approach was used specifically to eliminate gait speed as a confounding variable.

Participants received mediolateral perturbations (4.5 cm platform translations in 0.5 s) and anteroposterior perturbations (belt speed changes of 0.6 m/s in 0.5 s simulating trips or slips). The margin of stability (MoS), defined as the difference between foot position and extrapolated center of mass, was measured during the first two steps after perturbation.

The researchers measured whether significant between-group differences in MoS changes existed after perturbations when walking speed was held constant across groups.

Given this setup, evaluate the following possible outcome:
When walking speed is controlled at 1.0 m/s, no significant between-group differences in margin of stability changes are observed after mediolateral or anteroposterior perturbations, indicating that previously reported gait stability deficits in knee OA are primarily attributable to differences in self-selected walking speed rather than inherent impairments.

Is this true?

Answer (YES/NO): NO